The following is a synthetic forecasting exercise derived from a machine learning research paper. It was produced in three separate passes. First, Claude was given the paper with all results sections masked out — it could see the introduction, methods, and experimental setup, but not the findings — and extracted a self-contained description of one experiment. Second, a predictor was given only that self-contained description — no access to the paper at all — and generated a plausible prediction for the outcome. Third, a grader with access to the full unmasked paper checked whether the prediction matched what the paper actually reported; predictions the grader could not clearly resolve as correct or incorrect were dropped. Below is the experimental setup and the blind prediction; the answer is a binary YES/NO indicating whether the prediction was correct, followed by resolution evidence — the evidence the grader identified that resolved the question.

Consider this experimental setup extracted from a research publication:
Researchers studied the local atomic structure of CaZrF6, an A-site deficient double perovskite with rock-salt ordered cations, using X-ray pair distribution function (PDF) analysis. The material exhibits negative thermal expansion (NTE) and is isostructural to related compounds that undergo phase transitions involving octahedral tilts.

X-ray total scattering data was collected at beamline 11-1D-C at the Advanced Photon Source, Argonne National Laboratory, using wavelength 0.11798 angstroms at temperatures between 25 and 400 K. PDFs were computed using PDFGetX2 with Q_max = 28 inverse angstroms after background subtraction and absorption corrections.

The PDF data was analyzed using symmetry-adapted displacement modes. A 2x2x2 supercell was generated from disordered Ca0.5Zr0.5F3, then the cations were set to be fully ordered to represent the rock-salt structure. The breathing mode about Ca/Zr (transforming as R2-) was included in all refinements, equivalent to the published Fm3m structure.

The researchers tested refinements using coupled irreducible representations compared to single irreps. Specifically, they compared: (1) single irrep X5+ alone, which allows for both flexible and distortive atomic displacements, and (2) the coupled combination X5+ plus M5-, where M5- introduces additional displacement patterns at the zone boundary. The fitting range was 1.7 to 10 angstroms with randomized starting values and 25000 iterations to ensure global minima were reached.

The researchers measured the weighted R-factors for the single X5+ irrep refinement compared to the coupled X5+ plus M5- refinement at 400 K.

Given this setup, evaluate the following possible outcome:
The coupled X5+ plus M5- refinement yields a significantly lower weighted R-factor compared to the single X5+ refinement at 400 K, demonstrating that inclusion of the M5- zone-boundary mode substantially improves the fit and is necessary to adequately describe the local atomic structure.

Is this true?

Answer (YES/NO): YES